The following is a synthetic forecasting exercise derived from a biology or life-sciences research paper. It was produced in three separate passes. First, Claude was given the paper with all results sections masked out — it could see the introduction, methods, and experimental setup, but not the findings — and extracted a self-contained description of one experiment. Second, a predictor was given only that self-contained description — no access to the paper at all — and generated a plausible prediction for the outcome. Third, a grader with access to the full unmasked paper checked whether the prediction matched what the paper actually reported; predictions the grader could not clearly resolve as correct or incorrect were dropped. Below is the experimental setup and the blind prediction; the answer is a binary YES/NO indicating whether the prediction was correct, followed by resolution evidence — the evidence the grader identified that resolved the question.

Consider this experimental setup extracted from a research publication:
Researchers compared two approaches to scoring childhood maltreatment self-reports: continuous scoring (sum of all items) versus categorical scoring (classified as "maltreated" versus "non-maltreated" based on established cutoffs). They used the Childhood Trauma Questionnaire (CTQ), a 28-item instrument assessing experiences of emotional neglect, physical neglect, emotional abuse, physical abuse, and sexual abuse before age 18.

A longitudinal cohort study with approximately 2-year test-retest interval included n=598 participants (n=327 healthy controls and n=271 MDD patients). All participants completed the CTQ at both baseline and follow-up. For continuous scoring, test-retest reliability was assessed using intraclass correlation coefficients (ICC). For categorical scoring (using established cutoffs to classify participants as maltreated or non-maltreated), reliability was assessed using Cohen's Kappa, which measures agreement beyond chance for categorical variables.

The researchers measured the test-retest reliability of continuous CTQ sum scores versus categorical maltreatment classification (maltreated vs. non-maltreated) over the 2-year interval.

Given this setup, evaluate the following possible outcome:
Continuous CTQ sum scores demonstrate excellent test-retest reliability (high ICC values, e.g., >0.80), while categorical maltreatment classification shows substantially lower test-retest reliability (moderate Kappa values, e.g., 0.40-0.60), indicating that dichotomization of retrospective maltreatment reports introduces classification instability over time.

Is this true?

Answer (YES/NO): YES